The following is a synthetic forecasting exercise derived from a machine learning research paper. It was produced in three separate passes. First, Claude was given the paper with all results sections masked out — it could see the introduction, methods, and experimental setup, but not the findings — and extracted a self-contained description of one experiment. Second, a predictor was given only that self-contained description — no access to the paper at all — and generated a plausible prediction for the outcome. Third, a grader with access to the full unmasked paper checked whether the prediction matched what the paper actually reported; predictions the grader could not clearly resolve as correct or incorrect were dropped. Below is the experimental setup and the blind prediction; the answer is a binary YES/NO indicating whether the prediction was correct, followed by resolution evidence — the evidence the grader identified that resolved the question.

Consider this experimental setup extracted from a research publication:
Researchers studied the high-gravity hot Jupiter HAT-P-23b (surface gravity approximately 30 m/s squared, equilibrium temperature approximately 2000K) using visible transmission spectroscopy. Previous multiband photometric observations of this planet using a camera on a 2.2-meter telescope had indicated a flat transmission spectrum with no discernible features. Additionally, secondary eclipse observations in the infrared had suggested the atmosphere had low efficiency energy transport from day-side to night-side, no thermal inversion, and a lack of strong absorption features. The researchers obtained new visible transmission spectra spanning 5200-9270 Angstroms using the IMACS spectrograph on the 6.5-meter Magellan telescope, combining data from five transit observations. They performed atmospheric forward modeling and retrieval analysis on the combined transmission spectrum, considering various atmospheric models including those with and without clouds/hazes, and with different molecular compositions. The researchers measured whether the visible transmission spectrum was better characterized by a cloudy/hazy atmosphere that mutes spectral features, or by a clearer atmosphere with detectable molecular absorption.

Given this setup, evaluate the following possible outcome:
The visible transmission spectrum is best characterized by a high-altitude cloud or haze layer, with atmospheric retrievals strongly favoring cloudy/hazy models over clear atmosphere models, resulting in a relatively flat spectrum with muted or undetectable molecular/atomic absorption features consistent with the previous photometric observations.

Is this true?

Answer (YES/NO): NO